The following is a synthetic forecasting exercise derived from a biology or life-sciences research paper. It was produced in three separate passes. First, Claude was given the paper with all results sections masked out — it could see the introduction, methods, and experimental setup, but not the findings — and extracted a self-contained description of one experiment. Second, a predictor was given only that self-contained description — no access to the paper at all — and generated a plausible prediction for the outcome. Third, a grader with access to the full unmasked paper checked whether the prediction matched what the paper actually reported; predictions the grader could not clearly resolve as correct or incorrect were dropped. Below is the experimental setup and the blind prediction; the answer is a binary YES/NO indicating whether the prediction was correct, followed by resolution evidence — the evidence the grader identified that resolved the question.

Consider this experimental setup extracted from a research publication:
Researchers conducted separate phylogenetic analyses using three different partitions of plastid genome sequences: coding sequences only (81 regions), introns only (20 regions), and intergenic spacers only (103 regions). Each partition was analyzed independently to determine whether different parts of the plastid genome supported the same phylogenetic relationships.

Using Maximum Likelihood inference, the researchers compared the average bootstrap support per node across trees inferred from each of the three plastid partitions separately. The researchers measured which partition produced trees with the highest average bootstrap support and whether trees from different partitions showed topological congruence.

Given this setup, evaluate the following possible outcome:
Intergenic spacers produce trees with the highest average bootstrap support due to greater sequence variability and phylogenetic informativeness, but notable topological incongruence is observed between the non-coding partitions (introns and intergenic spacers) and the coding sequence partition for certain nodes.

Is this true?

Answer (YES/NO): NO